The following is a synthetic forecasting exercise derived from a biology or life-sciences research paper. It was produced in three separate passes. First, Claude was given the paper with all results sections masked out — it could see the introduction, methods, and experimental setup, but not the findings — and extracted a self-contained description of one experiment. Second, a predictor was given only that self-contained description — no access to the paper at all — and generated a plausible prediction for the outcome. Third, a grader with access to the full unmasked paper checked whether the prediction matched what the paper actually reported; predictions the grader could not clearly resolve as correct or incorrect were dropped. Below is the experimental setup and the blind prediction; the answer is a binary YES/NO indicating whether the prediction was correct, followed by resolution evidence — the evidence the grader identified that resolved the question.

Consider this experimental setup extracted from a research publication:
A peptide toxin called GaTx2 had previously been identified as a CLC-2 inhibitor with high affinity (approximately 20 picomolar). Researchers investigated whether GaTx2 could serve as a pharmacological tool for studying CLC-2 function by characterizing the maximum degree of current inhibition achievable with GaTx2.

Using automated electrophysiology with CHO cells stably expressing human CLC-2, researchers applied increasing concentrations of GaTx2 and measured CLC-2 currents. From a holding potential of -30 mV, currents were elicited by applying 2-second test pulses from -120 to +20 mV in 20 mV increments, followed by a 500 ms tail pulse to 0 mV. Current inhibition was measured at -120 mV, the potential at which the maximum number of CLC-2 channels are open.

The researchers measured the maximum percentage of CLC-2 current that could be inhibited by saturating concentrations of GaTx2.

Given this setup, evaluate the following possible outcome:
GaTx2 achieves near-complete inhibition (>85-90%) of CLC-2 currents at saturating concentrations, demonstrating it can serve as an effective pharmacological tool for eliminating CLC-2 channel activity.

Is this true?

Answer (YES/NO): NO